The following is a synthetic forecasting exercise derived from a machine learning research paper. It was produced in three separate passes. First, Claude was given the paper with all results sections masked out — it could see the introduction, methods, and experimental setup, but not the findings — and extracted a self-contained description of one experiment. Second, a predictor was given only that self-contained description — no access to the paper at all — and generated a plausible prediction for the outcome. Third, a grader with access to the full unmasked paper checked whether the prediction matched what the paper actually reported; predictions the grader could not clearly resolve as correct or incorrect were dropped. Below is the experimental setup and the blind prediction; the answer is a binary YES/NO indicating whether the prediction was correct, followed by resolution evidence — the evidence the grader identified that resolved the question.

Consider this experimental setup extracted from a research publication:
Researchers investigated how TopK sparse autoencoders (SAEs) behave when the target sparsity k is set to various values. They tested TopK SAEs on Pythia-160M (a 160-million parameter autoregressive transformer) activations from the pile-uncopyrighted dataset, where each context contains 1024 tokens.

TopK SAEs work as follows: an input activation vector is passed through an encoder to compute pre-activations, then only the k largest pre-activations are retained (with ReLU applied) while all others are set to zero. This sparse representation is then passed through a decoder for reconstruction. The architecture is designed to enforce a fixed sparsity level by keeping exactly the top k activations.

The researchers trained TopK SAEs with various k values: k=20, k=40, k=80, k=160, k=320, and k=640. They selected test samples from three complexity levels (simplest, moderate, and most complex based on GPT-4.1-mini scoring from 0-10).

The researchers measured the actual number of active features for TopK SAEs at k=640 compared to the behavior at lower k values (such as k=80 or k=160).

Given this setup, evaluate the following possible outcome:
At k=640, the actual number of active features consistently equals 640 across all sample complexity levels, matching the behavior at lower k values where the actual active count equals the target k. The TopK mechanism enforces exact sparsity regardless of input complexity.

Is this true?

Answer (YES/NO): NO